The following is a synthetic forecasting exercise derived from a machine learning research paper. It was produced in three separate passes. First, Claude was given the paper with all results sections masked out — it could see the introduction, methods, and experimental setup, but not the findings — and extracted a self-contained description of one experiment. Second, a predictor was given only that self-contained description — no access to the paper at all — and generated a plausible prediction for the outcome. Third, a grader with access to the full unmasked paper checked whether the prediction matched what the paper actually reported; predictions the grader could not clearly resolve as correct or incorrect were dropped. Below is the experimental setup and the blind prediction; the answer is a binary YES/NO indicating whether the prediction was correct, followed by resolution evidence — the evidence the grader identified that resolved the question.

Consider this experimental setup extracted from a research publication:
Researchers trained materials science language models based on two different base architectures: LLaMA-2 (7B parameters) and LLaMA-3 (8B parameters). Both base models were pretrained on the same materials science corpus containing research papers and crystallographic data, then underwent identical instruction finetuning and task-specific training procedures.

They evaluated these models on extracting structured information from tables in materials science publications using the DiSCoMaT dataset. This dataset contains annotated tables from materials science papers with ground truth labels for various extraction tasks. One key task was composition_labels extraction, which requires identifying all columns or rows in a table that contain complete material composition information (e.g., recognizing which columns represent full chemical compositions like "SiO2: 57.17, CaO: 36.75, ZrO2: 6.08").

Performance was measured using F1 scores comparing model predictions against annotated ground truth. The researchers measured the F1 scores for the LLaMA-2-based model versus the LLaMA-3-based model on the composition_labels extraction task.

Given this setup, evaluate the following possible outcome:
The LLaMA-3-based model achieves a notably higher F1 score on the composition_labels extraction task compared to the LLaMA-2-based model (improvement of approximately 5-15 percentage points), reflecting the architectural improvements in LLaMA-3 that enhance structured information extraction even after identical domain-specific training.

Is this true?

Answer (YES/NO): NO